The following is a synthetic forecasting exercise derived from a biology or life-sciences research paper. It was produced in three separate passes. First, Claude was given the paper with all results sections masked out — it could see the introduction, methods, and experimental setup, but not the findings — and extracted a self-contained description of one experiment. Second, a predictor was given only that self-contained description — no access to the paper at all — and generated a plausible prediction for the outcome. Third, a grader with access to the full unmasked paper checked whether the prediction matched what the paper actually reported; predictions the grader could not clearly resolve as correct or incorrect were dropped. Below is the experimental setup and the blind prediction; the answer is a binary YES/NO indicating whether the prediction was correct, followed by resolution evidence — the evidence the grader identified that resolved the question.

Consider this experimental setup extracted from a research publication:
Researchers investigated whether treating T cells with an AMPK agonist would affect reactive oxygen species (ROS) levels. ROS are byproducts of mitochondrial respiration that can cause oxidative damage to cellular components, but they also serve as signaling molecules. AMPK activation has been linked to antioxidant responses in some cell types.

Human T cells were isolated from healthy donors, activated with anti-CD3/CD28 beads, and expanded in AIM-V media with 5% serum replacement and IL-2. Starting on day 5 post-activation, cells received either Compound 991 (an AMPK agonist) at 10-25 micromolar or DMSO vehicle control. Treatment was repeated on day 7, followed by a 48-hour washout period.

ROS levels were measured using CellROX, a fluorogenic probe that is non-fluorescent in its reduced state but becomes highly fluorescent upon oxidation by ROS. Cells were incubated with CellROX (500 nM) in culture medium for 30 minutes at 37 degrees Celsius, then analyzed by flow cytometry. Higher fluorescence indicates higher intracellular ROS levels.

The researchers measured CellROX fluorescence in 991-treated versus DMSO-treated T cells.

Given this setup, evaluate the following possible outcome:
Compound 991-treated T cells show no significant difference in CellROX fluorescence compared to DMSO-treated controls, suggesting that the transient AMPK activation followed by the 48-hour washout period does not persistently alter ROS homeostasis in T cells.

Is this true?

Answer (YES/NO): NO